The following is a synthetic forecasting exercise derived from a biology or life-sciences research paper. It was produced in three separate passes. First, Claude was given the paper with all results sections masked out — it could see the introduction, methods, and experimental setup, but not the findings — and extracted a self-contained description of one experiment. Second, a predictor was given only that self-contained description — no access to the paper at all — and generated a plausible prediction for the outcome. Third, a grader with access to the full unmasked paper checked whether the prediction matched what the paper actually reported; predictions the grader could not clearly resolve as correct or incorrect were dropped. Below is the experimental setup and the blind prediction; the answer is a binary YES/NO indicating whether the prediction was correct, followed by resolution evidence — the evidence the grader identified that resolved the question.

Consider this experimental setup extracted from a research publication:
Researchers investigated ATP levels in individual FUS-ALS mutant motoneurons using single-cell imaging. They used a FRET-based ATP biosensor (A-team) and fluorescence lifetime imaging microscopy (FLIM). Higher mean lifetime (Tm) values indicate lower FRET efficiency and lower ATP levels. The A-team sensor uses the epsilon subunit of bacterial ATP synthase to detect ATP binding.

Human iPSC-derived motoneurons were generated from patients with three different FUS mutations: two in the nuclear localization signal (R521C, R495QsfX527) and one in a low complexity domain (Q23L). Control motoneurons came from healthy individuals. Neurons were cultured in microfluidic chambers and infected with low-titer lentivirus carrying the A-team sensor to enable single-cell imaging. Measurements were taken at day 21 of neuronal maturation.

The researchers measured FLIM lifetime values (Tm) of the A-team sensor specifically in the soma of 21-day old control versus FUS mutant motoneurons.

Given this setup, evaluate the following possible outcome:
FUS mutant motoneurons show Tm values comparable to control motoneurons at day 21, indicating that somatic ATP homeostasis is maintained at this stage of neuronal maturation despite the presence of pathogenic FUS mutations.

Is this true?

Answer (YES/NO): NO